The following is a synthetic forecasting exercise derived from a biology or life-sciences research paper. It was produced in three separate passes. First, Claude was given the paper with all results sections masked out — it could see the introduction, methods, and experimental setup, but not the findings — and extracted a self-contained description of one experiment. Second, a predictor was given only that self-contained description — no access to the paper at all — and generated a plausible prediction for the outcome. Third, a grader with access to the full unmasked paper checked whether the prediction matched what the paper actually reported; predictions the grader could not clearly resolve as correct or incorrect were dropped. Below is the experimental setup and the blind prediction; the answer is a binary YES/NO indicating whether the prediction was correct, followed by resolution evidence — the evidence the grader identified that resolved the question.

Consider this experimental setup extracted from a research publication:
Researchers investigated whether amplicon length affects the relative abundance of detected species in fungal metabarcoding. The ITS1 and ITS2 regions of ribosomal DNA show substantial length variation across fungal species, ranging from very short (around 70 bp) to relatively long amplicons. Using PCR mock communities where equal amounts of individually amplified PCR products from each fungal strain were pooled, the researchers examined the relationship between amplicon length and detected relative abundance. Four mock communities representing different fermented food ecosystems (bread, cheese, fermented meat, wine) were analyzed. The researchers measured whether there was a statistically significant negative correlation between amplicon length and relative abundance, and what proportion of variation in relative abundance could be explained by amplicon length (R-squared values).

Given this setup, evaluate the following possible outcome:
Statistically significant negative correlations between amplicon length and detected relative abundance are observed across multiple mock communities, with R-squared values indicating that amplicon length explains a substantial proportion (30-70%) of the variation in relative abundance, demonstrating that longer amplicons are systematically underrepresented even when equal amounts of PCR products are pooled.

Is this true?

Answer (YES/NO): NO